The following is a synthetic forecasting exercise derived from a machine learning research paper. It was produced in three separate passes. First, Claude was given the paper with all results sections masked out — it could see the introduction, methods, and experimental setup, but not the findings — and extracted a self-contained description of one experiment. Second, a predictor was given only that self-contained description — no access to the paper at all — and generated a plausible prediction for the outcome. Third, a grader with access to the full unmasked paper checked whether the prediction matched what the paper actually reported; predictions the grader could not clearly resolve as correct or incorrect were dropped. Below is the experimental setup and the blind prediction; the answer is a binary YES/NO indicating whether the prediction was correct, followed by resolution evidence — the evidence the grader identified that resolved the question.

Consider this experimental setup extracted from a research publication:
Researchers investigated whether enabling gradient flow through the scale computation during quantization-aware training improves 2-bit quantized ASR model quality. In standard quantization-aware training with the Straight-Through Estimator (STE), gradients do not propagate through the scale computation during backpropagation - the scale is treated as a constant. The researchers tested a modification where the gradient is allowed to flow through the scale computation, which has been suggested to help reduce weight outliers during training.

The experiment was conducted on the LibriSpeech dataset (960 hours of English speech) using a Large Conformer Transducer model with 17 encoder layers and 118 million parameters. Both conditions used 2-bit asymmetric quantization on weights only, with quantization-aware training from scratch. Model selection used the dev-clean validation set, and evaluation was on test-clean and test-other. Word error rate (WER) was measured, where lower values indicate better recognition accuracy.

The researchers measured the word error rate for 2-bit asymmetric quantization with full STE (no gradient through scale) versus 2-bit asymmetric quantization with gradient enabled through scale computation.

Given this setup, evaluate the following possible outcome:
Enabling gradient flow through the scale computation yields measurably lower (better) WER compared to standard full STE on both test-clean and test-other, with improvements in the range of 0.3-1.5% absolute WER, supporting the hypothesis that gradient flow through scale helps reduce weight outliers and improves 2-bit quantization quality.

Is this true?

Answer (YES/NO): NO